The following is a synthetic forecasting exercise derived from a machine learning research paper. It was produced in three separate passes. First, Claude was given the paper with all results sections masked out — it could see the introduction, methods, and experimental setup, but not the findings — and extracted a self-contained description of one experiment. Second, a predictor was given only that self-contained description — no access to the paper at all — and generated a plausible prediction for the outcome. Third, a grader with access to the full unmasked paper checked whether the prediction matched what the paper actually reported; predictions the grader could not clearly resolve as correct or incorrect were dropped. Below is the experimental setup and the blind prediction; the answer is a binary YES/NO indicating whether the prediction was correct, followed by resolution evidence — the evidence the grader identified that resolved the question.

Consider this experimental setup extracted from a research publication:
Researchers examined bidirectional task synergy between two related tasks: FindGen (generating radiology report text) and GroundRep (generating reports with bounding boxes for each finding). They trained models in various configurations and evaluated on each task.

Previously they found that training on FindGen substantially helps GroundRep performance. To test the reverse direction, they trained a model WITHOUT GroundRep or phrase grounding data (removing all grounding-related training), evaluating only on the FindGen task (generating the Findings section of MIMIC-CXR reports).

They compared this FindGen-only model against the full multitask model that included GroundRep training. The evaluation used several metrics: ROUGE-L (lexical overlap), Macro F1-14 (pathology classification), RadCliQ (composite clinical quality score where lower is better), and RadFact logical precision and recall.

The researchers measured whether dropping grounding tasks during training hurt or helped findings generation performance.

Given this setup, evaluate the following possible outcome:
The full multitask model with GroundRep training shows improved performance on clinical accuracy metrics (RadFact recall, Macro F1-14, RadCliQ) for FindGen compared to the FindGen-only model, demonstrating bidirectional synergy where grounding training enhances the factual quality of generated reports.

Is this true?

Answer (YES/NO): NO